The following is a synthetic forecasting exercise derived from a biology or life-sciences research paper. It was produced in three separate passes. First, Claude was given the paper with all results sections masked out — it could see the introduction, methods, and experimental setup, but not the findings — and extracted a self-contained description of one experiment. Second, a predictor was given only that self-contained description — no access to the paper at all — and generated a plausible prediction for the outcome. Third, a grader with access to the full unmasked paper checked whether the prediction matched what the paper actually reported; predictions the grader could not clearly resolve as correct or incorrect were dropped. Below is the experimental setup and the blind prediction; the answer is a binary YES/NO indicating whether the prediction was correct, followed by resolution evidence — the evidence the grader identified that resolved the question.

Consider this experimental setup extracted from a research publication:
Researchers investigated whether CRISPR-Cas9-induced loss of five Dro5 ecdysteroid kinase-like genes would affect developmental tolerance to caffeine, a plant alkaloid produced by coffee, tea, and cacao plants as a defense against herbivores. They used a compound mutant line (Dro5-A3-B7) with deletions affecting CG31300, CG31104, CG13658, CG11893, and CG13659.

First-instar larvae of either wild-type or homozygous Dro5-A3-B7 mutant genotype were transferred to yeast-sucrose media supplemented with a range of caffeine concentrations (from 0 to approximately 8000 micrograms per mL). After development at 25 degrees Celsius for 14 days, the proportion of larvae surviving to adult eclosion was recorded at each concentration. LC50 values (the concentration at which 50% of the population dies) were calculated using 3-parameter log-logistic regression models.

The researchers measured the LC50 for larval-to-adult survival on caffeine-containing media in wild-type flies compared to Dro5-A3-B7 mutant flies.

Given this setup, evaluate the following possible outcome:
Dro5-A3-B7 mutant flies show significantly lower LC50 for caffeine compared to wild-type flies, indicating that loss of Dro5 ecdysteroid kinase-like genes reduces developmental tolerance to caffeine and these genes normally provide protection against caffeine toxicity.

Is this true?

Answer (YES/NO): YES